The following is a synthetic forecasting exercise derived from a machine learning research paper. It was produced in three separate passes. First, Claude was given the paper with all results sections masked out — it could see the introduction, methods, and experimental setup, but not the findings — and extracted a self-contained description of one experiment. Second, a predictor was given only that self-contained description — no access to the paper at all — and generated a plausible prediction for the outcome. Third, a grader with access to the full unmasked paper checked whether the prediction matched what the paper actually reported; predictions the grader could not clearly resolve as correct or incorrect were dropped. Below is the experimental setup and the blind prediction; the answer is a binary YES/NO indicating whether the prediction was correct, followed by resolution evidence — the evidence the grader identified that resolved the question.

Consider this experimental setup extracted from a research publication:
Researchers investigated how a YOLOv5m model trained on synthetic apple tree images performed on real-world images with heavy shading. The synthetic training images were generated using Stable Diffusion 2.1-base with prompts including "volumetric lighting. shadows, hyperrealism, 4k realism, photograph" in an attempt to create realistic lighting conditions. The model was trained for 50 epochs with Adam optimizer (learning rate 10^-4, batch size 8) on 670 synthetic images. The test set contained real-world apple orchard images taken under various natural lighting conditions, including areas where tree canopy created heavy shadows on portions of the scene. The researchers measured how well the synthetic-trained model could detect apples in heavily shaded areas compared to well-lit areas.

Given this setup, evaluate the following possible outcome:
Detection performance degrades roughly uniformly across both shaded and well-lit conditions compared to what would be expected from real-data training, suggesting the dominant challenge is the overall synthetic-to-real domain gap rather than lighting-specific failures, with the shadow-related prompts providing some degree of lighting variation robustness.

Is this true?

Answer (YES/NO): NO